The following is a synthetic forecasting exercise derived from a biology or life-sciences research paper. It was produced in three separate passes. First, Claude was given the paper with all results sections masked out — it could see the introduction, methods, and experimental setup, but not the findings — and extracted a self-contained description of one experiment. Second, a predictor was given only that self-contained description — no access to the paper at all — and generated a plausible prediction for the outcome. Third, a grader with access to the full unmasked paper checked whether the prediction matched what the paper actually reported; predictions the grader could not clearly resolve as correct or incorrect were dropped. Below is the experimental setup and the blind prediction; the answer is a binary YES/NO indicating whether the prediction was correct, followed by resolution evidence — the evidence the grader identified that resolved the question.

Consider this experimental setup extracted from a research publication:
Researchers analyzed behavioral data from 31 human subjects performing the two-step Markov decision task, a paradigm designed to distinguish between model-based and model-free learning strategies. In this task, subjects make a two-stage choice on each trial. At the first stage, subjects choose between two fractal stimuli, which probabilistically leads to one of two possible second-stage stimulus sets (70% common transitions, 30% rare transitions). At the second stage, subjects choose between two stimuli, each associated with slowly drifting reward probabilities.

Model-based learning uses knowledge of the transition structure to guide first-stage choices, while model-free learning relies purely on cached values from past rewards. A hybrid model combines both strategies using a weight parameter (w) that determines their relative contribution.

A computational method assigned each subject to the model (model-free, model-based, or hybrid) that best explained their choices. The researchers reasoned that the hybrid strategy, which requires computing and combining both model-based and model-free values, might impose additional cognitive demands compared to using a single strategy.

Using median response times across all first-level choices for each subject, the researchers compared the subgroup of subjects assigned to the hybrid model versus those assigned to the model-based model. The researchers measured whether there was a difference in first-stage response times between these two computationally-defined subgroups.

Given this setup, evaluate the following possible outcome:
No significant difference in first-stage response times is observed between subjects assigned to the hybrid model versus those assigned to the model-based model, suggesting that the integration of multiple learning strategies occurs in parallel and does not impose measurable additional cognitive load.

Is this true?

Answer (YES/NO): NO